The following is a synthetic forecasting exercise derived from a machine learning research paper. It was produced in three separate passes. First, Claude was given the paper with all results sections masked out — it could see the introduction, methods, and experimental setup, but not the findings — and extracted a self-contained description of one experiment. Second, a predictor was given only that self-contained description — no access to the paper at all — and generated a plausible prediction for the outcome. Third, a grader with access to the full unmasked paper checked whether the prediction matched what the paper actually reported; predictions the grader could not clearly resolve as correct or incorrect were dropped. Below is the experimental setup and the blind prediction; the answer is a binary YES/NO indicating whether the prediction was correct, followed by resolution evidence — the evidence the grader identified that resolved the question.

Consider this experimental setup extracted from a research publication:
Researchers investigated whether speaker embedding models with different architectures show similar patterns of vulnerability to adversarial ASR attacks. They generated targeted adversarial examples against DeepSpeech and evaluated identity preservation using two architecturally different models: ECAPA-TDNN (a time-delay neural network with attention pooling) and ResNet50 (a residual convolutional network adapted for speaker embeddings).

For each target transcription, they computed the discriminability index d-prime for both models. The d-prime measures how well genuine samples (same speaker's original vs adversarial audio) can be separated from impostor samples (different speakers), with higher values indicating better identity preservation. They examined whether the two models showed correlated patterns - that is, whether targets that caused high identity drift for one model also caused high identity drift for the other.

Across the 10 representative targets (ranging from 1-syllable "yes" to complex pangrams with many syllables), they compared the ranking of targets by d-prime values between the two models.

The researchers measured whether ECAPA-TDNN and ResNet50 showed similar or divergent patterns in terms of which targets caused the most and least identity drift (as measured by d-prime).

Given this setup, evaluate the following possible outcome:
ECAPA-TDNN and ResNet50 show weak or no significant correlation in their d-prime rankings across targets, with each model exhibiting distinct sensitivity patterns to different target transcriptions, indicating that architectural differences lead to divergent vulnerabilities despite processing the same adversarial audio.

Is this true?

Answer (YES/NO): NO